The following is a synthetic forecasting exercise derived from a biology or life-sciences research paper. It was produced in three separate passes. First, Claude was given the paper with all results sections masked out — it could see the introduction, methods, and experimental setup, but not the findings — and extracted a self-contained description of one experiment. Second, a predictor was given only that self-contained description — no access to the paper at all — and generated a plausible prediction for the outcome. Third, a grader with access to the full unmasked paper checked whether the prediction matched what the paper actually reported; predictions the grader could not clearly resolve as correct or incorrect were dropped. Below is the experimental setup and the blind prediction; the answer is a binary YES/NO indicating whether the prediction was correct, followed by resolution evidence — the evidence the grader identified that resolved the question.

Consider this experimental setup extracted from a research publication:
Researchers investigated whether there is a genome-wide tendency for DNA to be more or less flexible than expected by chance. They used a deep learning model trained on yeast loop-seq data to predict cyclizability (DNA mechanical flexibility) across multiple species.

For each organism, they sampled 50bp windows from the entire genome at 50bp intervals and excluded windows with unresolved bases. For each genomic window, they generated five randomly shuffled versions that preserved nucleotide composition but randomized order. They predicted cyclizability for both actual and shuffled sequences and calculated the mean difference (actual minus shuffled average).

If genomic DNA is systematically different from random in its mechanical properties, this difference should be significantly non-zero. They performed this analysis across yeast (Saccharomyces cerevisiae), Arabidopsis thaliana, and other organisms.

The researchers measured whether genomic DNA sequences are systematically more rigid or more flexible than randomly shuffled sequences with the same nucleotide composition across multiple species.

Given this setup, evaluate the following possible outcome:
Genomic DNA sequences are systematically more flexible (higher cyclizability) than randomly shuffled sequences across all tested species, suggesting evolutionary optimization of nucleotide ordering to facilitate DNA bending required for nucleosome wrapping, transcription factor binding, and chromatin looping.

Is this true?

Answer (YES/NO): NO